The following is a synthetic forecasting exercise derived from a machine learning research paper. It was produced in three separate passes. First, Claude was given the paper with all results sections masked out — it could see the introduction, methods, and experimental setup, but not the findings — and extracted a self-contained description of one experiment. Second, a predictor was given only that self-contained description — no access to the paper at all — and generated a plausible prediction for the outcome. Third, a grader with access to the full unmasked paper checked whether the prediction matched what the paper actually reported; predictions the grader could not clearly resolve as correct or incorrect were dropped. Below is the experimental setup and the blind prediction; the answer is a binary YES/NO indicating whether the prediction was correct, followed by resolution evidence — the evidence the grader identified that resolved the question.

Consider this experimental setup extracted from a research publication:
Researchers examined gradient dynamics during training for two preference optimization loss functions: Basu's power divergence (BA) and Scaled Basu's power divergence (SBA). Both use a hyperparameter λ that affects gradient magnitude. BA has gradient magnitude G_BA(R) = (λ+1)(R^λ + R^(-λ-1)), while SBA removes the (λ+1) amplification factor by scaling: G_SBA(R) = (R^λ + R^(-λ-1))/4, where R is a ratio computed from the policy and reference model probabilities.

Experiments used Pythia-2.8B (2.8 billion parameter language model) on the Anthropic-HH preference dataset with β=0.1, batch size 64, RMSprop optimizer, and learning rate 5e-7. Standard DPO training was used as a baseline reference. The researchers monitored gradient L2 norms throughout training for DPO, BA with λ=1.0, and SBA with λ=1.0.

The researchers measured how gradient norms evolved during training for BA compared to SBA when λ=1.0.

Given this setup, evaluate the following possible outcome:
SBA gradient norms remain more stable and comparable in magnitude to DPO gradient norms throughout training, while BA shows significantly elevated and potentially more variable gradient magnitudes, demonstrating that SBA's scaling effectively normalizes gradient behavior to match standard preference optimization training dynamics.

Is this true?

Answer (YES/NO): YES